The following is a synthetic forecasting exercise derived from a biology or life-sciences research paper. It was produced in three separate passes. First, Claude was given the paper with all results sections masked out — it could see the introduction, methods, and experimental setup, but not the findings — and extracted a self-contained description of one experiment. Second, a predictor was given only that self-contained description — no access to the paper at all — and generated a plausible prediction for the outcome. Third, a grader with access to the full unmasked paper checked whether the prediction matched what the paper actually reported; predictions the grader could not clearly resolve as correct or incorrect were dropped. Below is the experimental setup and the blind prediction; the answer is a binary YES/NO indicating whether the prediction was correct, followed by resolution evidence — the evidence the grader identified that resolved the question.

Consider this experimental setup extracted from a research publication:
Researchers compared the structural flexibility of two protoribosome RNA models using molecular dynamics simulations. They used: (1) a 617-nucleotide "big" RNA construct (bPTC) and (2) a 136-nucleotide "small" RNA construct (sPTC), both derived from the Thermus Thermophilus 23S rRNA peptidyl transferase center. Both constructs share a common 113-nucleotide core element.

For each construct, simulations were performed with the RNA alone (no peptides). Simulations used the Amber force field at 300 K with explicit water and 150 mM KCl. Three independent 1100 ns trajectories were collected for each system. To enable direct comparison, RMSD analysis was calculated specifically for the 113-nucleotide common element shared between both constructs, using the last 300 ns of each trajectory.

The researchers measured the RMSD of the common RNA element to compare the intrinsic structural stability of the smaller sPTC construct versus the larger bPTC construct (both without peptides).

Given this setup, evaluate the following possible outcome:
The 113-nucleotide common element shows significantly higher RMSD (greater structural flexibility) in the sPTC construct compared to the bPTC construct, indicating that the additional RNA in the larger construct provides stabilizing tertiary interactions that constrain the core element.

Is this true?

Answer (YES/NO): YES